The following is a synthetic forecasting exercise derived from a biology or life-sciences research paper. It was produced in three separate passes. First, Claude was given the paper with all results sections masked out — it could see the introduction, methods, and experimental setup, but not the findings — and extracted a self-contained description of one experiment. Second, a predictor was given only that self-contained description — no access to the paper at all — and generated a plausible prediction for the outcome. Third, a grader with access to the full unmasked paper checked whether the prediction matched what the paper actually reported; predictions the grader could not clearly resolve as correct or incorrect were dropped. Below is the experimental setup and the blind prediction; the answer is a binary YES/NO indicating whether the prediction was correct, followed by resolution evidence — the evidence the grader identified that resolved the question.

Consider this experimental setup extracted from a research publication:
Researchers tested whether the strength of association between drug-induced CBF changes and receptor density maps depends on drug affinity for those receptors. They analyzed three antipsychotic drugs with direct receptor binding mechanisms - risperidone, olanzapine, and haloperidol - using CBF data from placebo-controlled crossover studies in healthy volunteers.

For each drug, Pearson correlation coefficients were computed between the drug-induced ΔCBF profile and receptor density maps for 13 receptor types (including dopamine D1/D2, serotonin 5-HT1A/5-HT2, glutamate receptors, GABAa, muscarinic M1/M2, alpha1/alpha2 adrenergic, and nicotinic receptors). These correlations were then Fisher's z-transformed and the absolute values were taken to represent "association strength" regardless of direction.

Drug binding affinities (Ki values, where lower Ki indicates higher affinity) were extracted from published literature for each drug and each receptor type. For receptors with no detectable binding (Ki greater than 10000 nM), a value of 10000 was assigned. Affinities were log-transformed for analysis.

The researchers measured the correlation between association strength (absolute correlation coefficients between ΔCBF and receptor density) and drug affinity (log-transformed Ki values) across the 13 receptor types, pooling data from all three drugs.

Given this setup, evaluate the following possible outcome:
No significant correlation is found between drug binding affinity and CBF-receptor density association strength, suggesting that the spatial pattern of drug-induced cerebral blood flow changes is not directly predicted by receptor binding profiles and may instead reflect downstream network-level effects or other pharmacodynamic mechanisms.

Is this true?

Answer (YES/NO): NO